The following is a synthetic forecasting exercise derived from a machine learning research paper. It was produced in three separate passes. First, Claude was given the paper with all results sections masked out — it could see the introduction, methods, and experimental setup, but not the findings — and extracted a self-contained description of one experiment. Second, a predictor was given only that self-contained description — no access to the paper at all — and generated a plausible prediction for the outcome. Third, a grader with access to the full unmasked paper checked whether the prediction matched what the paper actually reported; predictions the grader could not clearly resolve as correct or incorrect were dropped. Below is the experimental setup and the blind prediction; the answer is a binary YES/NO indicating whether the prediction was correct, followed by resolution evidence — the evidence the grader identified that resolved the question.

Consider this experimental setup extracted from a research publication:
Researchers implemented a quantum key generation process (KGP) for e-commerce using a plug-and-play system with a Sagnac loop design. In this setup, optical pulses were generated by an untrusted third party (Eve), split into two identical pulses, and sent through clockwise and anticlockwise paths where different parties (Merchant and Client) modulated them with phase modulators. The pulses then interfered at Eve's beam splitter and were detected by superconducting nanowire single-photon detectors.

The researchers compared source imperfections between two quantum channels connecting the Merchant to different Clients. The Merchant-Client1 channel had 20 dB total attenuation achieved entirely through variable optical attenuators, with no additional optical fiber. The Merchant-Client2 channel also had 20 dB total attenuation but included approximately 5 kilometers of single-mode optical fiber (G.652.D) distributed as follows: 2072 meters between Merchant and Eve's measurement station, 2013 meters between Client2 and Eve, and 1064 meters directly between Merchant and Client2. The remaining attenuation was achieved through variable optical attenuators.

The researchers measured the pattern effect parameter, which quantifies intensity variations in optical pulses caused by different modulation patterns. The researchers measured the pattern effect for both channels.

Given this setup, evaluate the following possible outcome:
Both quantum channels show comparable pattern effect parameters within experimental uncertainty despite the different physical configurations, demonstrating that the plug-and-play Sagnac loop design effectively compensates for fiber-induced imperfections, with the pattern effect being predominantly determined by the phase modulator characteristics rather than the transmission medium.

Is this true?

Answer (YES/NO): NO